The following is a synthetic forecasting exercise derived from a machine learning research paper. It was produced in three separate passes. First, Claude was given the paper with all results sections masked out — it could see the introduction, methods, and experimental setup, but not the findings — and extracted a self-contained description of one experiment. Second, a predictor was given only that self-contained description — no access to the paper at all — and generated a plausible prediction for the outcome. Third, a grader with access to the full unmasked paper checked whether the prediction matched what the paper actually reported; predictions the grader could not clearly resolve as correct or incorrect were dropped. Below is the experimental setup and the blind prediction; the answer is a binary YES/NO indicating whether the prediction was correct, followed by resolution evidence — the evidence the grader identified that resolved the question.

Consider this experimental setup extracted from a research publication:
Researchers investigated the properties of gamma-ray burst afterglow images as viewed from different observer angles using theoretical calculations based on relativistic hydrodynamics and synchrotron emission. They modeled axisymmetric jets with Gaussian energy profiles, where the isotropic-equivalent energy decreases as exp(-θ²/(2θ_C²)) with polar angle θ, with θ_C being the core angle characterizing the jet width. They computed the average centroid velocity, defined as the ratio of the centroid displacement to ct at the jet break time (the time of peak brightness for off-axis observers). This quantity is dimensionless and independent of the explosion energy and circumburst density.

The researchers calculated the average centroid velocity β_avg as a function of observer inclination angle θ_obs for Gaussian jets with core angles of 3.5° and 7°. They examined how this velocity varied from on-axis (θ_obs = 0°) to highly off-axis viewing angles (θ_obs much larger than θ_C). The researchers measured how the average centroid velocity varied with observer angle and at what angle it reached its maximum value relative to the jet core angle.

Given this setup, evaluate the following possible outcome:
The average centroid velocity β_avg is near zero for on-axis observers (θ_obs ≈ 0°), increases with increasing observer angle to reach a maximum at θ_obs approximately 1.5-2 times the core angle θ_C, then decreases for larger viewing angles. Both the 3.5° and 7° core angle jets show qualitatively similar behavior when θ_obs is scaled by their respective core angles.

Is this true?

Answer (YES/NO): NO